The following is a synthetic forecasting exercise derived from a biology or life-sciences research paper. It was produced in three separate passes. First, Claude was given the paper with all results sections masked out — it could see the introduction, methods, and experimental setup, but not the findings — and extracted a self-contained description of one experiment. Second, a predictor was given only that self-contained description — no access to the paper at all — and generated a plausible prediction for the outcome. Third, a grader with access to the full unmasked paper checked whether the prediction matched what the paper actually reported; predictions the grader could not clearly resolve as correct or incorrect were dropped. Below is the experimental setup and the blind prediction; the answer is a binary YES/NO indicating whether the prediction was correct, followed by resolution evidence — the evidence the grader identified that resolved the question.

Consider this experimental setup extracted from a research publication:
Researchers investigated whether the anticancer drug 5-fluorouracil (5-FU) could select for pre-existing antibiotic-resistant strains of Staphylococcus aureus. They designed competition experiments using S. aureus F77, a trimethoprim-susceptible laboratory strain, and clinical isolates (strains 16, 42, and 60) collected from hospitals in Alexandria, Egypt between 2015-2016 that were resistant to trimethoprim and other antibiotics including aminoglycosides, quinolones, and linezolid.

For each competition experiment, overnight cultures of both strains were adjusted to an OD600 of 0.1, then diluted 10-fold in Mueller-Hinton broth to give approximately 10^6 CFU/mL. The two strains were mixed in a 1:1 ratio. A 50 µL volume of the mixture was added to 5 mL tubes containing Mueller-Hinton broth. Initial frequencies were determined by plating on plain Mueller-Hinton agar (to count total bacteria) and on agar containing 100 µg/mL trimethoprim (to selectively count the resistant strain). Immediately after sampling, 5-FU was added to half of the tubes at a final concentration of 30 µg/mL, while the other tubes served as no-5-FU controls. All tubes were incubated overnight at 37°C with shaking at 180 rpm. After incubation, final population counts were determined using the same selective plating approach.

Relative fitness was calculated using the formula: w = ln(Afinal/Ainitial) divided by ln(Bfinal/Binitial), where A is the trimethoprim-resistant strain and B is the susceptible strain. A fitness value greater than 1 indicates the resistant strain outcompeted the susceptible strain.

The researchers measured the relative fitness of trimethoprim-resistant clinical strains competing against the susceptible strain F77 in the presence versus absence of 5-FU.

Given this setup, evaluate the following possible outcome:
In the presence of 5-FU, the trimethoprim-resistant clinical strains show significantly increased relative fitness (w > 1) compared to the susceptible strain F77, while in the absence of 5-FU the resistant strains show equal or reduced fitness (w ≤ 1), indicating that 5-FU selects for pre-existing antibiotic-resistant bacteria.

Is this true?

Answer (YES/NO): YES